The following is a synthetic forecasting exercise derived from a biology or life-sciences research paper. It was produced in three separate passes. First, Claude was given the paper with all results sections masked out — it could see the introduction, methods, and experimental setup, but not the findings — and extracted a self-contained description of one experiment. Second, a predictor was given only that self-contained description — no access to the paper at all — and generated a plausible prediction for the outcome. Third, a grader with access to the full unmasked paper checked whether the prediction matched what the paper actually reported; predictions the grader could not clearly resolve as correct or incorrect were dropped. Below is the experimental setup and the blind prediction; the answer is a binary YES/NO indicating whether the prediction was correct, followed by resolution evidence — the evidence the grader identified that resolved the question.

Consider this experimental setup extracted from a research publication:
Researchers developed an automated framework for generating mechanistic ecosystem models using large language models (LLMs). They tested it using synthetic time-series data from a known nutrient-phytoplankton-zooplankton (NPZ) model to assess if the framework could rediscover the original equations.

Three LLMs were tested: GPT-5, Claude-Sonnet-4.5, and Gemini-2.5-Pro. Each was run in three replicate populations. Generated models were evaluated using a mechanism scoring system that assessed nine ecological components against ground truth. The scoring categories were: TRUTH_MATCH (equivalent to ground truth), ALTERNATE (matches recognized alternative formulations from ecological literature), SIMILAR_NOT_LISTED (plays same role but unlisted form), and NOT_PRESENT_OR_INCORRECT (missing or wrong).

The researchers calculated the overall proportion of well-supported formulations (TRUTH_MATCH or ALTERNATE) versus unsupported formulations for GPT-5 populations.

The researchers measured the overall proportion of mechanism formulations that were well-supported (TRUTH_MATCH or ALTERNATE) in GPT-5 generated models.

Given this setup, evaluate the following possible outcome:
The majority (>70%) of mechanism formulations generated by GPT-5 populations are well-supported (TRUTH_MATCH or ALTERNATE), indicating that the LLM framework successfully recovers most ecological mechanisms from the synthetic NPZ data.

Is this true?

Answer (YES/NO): YES